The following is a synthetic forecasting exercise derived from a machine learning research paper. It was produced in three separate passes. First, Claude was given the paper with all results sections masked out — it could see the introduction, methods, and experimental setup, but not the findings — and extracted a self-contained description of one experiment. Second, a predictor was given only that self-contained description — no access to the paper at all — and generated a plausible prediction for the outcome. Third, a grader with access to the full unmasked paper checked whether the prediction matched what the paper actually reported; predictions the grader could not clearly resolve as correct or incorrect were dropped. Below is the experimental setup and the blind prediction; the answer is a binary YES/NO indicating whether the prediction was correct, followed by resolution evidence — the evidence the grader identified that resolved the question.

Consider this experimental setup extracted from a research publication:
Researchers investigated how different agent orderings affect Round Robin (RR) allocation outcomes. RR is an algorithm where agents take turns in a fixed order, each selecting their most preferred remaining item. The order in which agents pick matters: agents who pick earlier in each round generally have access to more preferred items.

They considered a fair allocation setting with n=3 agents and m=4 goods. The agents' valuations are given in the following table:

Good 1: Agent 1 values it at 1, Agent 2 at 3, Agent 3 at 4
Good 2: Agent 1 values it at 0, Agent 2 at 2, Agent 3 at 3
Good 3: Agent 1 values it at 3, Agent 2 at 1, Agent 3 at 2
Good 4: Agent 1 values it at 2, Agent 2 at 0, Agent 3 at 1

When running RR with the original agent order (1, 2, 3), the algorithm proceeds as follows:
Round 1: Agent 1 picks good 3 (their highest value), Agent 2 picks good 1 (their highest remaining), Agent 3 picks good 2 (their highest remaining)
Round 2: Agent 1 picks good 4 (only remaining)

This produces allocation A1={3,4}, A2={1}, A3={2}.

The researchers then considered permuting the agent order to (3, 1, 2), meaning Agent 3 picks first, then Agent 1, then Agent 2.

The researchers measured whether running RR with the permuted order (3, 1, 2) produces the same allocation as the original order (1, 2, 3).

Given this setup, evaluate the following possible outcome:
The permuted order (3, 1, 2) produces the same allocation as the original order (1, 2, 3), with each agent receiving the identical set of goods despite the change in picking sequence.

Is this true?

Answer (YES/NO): NO